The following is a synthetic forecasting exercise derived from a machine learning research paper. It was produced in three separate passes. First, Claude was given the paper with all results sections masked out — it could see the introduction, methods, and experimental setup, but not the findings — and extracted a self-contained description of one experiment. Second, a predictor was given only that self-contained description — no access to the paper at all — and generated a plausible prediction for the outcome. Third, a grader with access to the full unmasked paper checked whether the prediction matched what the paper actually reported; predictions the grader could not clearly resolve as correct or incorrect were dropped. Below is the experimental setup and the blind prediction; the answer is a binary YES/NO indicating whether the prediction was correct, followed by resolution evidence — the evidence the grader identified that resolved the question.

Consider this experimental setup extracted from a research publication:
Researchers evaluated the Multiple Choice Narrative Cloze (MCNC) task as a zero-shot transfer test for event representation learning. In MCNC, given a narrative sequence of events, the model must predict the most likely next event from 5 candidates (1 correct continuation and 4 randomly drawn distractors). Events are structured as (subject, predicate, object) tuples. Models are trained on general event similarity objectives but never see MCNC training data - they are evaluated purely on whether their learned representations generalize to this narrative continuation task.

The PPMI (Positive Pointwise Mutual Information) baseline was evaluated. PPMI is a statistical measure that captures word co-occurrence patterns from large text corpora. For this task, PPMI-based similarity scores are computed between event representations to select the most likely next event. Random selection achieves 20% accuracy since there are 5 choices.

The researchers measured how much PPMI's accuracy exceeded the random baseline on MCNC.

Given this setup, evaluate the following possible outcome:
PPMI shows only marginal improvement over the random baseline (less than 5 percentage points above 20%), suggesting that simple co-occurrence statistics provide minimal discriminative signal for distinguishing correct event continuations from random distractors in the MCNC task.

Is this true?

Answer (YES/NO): NO